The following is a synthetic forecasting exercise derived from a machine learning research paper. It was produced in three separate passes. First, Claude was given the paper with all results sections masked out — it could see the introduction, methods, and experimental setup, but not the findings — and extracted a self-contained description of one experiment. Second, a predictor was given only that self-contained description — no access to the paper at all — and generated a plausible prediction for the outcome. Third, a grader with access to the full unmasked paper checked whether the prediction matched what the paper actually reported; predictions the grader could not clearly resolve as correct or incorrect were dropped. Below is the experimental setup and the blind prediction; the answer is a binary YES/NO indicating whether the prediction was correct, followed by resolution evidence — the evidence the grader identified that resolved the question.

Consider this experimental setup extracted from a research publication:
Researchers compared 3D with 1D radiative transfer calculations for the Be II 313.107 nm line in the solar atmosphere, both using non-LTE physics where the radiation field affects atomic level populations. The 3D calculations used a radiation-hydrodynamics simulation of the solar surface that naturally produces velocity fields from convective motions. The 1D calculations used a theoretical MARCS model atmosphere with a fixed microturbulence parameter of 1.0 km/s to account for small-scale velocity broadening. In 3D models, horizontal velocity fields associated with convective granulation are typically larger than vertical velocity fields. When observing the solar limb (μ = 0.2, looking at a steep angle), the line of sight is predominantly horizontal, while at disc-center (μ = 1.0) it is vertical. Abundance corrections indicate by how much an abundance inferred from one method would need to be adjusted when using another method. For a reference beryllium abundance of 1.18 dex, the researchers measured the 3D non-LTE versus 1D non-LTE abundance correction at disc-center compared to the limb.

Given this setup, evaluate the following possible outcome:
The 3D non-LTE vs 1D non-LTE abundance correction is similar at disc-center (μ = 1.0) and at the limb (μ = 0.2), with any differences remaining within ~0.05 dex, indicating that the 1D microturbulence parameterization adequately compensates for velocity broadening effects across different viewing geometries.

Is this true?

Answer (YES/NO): NO